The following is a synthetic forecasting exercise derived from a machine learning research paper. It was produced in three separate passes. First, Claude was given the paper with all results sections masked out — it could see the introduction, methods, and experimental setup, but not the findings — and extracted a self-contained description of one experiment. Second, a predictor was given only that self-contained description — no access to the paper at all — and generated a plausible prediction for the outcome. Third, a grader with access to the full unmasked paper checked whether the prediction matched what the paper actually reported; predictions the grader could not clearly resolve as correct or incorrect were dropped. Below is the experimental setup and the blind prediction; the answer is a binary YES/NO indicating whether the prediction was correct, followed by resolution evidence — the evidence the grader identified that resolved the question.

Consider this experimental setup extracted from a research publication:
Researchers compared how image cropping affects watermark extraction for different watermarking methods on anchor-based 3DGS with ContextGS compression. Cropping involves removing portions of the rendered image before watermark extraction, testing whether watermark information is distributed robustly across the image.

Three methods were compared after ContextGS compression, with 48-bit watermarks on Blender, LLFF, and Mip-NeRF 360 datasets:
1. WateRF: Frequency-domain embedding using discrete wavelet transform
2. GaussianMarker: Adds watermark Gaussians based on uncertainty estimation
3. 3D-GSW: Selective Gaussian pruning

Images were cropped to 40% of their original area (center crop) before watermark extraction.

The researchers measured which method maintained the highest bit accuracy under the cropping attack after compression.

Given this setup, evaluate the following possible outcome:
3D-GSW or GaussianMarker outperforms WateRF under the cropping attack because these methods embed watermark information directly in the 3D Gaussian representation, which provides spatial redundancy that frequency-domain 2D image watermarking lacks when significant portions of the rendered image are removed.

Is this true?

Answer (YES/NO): NO